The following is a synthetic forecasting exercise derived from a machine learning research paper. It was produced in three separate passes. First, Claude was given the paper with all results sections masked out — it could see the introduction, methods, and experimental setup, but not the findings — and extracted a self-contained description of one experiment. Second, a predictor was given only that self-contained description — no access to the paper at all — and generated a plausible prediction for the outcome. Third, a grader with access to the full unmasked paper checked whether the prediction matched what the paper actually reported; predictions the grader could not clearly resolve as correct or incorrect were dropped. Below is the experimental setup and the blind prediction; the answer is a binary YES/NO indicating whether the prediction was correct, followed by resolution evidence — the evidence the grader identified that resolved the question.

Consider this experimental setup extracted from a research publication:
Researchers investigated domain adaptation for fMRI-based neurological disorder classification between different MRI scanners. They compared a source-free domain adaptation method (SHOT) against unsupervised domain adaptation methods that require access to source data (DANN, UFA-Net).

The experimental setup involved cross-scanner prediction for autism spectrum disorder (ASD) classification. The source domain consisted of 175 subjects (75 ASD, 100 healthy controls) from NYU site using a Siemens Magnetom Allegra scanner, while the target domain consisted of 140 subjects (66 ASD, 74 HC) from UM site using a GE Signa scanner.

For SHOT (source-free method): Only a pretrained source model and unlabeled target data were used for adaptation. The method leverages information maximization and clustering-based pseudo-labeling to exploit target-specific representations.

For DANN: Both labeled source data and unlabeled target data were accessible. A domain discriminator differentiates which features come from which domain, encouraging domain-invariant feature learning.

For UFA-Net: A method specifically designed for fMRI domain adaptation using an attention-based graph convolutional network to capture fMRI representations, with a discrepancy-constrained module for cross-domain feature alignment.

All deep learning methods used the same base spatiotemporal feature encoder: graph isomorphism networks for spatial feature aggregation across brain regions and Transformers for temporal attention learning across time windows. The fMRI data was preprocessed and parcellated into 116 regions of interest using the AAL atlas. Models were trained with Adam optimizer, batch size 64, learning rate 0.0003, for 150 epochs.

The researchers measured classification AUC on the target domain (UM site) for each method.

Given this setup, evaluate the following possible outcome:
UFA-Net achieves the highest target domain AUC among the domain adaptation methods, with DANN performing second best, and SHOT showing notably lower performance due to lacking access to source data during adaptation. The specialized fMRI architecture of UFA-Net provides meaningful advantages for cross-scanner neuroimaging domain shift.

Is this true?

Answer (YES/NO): NO